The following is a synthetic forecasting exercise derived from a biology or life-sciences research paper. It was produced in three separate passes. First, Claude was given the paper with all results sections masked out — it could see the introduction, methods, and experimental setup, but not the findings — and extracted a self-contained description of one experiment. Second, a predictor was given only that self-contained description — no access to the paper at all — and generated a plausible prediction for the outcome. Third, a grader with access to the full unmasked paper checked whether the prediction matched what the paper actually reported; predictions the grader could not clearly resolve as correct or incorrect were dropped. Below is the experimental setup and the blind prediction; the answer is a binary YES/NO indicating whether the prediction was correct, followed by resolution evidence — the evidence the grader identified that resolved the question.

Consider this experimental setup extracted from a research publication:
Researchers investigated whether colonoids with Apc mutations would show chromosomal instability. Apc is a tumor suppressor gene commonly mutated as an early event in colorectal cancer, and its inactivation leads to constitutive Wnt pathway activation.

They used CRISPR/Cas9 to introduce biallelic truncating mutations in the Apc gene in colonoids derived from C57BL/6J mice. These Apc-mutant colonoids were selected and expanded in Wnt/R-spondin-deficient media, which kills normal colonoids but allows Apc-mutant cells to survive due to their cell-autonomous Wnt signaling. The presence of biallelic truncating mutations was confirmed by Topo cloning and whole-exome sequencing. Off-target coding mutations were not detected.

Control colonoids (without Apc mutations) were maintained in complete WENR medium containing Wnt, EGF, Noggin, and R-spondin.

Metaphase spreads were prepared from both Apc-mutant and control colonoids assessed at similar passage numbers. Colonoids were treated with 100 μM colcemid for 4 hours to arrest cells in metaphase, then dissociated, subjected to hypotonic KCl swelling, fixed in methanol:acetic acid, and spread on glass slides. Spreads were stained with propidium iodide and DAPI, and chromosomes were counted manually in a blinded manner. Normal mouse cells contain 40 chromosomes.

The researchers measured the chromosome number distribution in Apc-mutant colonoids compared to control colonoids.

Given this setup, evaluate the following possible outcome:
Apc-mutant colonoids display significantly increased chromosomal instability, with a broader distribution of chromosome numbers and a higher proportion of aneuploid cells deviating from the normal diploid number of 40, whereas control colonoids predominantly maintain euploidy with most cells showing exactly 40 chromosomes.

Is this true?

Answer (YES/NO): YES